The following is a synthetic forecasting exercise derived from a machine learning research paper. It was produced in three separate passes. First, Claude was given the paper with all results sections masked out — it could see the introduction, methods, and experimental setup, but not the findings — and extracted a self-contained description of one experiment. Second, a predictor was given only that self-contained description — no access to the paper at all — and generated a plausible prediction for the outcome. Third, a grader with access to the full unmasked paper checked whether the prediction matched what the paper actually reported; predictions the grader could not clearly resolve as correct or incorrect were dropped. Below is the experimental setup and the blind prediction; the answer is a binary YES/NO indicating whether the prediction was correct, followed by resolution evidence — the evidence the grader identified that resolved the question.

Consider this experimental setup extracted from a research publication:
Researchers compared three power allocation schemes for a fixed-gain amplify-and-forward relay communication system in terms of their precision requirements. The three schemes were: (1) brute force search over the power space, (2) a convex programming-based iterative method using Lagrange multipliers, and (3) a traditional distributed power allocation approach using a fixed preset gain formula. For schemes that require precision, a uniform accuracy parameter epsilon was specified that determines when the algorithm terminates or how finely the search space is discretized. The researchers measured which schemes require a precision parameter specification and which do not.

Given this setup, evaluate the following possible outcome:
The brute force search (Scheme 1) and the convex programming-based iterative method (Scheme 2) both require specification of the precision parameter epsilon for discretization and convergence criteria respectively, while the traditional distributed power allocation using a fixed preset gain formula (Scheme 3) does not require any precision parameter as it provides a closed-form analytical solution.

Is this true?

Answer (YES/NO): YES